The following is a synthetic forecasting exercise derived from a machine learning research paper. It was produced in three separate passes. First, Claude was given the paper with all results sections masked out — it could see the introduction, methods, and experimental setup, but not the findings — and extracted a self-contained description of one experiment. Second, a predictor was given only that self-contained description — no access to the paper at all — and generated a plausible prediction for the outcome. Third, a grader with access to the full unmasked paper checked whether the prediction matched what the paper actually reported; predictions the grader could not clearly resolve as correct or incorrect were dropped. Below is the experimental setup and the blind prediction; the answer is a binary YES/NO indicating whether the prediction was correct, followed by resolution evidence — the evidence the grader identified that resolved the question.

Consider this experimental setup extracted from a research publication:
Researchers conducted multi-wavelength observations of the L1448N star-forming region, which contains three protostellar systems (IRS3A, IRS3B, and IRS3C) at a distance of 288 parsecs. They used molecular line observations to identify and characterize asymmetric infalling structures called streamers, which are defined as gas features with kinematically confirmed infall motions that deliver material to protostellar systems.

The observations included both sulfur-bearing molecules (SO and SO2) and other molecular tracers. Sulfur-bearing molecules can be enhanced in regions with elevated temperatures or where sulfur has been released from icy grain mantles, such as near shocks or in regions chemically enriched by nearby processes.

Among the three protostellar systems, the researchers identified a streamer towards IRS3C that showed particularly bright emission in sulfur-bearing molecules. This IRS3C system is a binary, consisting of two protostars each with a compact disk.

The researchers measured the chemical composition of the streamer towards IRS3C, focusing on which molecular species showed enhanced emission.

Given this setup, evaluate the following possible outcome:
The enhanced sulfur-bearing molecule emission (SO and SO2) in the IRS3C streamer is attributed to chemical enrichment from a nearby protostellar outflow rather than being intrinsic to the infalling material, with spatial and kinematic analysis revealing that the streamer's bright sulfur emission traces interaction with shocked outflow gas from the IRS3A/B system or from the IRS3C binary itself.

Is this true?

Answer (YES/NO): NO